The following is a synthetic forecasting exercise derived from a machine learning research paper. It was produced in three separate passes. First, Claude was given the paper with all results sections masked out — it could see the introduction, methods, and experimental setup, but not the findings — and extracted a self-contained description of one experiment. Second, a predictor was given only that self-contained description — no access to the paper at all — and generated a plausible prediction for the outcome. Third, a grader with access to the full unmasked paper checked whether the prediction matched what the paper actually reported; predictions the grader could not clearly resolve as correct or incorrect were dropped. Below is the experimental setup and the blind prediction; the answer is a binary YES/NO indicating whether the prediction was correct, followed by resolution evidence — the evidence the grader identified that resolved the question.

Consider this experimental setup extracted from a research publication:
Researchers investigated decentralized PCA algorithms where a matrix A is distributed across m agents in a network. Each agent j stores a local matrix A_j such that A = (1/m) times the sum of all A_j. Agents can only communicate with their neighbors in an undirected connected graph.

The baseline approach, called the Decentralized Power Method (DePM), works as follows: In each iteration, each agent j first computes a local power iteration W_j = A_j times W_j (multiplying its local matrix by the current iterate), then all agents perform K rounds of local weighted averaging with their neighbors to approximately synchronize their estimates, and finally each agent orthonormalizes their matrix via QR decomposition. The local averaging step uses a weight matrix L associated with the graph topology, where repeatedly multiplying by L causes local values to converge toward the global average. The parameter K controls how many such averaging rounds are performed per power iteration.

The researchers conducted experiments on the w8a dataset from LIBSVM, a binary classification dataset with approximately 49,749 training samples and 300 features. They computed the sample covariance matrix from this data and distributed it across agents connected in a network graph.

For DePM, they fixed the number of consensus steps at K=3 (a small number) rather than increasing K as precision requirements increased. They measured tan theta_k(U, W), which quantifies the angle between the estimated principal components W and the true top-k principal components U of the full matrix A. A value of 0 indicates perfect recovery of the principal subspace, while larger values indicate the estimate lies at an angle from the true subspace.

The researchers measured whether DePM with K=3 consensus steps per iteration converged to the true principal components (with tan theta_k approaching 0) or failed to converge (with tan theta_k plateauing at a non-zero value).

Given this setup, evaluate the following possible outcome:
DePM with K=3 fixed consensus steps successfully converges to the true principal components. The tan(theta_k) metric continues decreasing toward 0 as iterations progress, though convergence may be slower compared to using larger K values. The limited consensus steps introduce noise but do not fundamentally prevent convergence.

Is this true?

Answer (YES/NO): NO